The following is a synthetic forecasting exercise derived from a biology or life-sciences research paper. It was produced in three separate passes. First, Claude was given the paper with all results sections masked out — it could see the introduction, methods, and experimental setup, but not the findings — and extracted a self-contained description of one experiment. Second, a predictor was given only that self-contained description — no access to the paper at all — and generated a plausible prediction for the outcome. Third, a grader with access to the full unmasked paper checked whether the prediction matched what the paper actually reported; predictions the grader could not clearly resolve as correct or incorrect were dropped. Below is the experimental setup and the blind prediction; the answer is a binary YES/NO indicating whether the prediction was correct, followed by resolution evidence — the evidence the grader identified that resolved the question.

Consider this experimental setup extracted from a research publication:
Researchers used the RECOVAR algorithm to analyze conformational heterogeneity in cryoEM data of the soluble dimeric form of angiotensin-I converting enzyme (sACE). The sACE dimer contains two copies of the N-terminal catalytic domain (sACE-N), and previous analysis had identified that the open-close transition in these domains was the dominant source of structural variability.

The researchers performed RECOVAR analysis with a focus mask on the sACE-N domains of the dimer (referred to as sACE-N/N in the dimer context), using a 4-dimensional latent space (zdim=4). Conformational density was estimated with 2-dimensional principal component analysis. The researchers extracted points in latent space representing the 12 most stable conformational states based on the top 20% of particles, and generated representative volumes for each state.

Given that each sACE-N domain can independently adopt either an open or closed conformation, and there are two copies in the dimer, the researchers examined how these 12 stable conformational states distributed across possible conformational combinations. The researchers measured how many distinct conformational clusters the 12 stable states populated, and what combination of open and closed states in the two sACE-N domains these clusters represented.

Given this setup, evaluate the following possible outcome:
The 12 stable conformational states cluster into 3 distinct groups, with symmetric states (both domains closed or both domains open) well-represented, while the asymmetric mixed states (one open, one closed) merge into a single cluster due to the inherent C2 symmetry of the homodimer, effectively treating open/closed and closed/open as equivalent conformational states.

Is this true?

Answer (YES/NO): NO